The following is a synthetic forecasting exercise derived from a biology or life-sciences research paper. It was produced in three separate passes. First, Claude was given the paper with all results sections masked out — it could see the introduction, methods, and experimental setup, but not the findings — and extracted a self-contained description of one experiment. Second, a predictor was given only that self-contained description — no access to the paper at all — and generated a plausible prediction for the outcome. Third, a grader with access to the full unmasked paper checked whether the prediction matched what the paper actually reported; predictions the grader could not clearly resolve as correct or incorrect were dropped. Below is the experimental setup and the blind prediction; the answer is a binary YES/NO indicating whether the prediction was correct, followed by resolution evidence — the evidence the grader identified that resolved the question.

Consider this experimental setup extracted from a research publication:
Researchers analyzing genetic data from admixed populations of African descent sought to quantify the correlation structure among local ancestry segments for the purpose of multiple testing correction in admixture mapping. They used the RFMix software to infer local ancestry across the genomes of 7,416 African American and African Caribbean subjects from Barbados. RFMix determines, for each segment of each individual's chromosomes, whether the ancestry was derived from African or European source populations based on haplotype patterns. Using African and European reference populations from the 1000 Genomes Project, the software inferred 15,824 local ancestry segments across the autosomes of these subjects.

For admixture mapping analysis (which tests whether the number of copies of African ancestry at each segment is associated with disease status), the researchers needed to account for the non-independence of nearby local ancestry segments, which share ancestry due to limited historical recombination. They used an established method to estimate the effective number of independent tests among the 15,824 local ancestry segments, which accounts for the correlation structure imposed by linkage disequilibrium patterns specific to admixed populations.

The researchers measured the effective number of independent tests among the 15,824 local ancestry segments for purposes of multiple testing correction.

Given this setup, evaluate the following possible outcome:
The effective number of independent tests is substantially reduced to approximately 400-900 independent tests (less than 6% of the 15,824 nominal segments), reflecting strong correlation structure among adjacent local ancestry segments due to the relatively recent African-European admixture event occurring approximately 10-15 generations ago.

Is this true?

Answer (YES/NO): NO